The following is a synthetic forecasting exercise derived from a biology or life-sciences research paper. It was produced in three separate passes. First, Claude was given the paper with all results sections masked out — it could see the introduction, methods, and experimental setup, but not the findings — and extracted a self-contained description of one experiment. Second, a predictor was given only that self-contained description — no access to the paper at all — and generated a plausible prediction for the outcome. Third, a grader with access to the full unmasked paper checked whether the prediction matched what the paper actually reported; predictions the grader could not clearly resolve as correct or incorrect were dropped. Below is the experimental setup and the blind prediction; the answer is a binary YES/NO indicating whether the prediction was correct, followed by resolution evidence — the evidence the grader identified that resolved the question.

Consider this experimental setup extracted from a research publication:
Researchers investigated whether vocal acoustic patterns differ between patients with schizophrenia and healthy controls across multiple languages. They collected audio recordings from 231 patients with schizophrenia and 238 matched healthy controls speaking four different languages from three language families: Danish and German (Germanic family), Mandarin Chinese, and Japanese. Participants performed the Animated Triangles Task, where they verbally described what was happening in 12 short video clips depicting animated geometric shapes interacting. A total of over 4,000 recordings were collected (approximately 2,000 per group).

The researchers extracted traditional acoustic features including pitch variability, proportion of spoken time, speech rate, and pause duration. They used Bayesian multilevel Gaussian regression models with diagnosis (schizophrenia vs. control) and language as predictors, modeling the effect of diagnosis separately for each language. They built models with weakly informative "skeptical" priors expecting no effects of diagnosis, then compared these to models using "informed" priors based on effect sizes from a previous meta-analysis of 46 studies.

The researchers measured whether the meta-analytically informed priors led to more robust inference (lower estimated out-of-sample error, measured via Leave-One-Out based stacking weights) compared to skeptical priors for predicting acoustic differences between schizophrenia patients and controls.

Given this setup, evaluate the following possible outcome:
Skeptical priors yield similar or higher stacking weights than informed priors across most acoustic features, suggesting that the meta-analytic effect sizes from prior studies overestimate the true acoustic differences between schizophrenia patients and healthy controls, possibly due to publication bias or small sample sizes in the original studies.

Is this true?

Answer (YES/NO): NO